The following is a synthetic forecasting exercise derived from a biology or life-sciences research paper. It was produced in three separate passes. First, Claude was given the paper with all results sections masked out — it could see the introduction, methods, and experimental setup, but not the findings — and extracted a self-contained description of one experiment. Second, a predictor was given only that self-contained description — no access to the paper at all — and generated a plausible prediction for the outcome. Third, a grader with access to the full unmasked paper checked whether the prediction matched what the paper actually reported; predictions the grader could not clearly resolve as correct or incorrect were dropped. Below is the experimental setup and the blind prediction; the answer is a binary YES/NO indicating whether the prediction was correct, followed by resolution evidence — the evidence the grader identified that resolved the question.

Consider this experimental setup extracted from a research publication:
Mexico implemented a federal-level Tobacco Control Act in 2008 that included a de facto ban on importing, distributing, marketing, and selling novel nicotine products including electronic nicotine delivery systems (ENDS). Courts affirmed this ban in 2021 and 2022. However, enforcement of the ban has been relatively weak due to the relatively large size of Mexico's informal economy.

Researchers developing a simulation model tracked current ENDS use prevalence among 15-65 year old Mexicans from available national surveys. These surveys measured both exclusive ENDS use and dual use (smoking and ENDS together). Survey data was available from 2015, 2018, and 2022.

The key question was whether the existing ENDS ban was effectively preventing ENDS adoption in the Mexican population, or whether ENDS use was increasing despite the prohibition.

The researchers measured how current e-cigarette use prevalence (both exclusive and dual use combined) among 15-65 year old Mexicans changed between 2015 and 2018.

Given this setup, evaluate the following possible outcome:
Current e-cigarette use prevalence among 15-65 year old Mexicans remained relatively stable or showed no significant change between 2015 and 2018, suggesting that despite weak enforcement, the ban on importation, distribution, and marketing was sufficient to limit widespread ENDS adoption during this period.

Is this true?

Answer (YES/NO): NO